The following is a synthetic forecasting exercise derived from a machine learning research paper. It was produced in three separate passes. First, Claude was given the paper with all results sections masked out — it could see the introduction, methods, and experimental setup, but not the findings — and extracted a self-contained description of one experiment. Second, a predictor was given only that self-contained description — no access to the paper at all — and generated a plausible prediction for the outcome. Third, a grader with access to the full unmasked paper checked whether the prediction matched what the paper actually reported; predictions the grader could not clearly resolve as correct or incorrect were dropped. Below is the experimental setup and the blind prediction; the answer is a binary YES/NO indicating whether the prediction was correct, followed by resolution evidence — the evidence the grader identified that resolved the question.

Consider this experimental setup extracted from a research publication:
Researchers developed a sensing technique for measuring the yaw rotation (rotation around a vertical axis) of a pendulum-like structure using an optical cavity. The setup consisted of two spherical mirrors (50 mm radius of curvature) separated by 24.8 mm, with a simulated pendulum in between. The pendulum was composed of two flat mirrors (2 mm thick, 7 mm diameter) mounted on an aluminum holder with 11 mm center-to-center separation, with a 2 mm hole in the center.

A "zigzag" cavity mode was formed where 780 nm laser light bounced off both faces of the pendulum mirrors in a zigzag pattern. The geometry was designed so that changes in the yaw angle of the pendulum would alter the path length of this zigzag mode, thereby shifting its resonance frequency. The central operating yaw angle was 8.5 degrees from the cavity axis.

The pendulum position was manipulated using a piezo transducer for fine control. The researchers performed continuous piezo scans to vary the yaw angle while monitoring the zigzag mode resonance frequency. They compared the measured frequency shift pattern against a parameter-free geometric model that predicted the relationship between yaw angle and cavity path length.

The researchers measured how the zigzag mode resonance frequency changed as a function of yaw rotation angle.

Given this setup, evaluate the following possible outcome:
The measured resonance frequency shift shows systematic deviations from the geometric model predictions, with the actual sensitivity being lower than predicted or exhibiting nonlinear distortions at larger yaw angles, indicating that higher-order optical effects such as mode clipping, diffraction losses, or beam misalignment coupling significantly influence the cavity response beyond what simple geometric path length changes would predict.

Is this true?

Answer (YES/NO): NO